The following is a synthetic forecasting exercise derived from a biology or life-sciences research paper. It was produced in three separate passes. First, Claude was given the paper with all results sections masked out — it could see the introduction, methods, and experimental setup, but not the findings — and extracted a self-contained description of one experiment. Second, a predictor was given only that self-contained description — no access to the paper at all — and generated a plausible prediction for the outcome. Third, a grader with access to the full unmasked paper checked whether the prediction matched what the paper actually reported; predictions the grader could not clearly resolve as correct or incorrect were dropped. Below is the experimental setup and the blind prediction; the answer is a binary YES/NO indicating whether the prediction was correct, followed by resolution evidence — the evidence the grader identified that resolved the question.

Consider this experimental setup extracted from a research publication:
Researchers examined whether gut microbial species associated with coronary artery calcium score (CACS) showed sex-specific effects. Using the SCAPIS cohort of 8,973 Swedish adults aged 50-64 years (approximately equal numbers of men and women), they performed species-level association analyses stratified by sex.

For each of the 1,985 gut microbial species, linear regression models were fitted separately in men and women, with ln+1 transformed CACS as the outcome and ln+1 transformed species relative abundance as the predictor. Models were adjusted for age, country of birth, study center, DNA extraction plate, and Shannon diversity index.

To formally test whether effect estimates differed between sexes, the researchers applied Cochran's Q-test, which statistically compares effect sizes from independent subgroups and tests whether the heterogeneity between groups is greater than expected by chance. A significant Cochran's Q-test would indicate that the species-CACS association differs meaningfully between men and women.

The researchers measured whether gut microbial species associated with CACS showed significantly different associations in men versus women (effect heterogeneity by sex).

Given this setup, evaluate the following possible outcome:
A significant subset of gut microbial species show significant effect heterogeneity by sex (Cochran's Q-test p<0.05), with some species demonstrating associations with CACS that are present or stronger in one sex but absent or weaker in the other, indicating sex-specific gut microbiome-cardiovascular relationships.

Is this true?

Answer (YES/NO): YES